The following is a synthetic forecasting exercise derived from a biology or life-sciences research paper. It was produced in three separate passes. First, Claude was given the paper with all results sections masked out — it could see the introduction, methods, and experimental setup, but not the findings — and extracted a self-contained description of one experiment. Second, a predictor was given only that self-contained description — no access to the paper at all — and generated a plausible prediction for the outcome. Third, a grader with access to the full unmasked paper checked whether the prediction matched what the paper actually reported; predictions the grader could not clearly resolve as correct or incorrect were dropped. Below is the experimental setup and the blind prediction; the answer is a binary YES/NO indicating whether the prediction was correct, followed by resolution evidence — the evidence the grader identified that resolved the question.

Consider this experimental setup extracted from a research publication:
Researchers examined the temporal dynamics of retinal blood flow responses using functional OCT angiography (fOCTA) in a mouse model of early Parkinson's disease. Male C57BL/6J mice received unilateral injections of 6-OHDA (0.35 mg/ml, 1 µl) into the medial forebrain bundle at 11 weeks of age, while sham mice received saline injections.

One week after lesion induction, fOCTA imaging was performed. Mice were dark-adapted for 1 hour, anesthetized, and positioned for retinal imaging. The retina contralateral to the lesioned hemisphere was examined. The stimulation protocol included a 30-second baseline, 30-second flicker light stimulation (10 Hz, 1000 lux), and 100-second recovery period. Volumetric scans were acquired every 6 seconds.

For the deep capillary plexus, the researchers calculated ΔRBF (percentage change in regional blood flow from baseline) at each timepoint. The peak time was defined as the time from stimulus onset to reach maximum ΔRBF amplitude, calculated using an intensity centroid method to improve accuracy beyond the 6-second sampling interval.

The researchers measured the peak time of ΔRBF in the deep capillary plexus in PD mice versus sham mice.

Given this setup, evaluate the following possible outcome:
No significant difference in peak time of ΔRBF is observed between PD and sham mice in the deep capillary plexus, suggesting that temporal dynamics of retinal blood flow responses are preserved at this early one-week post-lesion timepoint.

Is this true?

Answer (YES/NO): YES